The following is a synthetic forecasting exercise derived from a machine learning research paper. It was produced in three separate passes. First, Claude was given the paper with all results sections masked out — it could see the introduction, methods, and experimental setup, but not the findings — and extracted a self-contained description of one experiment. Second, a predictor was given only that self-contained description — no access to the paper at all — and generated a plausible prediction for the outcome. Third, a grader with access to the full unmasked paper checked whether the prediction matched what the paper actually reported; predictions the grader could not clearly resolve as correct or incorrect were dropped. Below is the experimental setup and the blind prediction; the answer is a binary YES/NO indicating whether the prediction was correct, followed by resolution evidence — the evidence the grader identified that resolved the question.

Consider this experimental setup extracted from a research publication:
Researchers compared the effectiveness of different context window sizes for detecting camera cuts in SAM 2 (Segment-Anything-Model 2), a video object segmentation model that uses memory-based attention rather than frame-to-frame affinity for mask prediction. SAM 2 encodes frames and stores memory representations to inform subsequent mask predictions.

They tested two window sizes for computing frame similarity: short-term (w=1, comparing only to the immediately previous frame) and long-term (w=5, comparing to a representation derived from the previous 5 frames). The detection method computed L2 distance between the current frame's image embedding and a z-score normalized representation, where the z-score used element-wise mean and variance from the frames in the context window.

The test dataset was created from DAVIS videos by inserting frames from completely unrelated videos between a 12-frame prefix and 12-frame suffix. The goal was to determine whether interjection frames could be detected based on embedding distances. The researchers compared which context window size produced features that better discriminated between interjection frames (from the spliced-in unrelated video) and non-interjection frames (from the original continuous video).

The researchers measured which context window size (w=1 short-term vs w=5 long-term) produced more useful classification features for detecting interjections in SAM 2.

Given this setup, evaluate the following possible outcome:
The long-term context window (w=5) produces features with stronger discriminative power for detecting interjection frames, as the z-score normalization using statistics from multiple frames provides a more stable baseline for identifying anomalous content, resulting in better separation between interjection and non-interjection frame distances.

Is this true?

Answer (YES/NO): NO